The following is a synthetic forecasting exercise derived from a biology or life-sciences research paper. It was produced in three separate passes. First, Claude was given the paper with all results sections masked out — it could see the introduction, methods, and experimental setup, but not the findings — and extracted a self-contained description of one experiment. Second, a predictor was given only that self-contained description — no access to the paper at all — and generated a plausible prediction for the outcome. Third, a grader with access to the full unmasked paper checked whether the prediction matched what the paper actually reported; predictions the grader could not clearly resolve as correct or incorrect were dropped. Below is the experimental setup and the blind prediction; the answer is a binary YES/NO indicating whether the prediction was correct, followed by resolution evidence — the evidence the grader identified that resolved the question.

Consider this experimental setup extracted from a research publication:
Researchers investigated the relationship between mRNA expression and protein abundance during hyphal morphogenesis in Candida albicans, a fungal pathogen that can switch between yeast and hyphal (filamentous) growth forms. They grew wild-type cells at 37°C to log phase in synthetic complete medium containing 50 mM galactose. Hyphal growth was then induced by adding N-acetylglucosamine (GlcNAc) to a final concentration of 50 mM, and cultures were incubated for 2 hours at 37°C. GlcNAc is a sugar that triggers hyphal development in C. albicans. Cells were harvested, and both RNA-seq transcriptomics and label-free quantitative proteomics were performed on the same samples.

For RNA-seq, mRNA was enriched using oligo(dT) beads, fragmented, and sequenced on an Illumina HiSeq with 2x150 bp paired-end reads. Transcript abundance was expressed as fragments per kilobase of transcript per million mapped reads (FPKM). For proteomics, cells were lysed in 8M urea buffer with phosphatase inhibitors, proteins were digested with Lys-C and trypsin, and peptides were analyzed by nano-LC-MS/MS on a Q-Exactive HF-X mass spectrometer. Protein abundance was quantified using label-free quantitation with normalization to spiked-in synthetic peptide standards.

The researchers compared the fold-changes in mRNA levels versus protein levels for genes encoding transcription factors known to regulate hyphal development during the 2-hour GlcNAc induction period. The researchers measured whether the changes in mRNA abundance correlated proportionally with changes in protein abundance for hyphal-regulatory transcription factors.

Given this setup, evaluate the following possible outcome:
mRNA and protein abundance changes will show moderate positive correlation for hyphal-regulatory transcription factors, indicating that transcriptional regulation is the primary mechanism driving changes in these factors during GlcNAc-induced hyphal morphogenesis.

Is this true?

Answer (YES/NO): NO